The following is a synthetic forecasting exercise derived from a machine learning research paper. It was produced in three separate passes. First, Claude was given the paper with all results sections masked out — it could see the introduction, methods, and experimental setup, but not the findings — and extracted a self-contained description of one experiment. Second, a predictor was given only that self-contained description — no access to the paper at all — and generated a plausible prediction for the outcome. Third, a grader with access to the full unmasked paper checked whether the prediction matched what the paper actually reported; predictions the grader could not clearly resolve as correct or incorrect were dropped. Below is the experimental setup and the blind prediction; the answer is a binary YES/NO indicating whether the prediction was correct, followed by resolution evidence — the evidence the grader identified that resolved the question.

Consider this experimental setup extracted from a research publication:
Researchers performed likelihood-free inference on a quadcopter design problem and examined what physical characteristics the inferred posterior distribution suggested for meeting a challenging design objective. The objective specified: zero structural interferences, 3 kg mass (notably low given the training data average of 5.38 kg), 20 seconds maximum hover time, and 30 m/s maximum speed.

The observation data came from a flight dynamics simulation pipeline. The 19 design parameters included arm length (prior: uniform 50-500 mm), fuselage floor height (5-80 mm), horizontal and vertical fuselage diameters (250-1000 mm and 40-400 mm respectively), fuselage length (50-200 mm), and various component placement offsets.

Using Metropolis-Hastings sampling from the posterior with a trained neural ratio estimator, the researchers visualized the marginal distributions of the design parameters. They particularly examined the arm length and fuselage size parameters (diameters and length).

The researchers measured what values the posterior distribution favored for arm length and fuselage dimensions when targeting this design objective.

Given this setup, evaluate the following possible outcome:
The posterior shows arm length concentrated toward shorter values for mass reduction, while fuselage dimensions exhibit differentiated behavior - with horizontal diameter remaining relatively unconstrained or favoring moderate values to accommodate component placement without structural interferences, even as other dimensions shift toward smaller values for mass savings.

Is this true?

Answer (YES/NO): NO